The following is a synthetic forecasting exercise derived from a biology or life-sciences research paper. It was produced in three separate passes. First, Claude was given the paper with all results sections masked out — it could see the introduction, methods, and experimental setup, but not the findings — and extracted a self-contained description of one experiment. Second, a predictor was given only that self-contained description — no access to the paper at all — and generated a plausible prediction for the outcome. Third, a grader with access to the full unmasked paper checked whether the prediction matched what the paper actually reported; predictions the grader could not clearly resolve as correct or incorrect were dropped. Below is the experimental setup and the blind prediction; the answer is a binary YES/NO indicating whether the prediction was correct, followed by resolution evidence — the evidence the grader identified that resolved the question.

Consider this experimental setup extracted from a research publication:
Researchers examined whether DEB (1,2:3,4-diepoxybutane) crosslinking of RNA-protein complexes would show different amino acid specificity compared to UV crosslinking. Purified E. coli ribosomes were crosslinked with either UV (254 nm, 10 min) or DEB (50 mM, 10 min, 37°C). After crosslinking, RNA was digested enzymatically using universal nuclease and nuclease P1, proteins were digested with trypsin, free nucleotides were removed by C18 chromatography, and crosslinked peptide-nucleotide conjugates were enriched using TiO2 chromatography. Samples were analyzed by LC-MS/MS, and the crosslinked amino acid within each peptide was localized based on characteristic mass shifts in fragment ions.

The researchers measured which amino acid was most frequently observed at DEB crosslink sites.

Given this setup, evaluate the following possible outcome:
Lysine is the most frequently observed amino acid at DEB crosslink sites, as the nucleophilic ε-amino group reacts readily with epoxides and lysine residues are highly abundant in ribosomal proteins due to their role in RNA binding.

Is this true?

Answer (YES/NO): NO